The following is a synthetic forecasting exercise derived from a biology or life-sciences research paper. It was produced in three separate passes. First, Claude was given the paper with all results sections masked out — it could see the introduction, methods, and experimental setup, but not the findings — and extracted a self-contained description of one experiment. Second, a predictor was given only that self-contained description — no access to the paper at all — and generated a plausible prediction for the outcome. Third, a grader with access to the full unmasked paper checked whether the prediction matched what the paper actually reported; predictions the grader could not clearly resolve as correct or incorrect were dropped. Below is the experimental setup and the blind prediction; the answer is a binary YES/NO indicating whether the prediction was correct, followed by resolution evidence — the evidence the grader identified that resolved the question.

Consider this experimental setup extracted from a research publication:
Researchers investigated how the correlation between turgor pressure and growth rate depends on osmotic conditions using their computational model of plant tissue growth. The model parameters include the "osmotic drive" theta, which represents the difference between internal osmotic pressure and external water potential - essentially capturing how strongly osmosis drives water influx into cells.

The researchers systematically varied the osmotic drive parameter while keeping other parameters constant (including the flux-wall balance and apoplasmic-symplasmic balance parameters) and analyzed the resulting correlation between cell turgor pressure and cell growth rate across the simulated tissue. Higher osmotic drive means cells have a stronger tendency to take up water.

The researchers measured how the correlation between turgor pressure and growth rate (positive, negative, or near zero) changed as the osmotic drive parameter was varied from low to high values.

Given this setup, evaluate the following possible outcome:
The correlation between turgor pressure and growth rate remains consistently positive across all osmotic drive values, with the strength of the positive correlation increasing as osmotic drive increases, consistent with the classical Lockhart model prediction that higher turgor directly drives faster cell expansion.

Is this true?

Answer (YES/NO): NO